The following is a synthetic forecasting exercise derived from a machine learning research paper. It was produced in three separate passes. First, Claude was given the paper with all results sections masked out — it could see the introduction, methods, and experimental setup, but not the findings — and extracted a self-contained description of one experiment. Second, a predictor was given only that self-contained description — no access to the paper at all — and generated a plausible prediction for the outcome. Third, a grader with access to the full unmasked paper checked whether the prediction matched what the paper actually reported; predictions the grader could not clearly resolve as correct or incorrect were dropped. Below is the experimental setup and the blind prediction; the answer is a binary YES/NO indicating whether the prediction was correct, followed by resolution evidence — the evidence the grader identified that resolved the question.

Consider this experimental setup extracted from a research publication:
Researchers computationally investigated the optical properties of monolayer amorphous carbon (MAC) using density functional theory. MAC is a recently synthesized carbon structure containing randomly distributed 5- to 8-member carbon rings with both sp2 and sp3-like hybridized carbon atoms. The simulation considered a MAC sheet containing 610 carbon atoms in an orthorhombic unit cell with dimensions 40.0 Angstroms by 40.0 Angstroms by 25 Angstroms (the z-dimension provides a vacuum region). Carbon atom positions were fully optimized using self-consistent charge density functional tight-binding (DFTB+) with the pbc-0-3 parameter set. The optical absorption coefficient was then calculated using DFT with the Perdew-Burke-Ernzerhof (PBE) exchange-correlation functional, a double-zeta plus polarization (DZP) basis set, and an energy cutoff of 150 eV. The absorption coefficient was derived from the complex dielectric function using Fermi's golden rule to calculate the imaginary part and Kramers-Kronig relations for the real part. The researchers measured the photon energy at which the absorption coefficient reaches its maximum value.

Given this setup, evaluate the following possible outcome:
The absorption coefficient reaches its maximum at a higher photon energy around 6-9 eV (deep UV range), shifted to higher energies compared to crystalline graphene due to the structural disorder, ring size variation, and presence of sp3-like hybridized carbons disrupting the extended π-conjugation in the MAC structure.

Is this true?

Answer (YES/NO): NO